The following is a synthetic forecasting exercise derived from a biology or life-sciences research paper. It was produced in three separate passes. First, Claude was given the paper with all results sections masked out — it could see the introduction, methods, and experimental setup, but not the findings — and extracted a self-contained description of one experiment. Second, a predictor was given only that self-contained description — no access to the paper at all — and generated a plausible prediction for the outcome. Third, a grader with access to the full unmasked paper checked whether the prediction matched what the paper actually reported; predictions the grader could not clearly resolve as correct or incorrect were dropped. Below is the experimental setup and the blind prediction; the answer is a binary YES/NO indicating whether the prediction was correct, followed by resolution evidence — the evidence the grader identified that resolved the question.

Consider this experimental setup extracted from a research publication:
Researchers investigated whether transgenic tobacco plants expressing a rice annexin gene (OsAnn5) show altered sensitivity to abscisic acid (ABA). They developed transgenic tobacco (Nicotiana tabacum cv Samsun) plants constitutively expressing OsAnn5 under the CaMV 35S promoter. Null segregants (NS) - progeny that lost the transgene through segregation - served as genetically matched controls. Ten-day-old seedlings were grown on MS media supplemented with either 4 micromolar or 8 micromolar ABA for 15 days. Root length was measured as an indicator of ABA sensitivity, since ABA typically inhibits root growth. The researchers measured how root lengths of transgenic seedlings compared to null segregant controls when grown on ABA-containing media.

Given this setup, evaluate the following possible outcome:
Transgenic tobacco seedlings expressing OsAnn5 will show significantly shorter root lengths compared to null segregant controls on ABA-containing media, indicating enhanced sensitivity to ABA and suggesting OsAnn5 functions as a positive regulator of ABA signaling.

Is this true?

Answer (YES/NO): NO